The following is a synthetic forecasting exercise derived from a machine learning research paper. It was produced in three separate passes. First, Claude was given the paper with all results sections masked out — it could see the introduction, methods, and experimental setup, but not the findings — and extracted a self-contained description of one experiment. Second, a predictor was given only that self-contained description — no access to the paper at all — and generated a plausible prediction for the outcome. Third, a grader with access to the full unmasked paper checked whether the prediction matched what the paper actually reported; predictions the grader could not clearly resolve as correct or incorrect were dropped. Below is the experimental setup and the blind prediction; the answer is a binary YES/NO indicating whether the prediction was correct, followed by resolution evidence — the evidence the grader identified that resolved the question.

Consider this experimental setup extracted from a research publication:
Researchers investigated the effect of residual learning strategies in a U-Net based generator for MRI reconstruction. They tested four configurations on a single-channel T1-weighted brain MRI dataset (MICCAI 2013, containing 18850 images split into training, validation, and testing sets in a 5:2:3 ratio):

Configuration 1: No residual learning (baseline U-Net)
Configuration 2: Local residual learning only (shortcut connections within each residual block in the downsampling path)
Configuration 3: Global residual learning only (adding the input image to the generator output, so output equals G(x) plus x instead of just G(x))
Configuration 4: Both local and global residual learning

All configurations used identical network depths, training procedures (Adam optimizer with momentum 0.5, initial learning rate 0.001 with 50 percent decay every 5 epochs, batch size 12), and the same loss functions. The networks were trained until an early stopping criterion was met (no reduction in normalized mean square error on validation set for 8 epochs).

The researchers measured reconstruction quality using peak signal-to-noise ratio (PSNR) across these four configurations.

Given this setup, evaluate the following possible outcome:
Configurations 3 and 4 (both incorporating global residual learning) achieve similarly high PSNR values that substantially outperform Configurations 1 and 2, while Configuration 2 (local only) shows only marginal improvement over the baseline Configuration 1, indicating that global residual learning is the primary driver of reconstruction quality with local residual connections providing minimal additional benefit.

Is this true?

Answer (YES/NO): NO